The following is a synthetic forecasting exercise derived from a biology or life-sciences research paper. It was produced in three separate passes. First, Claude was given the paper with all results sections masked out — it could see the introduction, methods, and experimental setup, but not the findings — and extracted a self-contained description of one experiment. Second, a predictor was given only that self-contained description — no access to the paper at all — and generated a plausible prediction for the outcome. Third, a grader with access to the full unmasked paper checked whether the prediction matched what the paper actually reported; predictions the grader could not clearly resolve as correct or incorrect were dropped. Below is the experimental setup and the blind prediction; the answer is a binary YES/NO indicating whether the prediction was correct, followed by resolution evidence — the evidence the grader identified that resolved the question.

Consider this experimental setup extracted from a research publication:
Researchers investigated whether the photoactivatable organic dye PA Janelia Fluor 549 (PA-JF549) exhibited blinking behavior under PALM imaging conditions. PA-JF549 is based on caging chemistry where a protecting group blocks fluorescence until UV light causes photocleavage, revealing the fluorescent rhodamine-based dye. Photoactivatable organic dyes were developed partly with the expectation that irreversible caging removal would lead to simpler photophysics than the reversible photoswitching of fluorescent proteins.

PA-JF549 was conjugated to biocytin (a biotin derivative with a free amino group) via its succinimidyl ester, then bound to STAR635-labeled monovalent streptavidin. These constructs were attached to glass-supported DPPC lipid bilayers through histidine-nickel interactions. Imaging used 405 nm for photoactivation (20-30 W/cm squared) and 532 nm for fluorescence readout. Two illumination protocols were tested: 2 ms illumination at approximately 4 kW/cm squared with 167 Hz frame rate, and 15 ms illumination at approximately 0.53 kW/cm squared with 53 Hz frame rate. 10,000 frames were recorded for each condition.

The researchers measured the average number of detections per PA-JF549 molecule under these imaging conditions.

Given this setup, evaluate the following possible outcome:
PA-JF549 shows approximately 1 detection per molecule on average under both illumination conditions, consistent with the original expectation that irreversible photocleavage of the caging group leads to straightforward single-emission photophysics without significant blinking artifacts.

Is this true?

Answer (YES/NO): NO